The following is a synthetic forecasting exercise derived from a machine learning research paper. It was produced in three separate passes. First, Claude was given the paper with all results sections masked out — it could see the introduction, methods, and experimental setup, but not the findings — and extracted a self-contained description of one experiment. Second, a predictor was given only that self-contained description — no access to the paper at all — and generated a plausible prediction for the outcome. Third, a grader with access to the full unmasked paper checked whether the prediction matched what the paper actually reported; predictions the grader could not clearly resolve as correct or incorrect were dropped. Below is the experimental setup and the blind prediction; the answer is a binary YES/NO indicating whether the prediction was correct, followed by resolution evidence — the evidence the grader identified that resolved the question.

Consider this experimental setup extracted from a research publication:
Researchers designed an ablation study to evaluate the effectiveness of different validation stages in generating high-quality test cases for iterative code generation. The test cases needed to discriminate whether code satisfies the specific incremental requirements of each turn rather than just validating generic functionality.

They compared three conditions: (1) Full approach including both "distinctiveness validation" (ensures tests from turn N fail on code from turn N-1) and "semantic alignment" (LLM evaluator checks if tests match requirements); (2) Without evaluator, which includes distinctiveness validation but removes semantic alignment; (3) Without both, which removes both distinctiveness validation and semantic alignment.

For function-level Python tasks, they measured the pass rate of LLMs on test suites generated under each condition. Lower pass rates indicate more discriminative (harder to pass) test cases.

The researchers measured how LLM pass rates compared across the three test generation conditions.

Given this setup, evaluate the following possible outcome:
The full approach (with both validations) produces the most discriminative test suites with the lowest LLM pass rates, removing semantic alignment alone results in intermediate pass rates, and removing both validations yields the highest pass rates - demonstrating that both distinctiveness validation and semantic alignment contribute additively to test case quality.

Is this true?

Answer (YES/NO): YES